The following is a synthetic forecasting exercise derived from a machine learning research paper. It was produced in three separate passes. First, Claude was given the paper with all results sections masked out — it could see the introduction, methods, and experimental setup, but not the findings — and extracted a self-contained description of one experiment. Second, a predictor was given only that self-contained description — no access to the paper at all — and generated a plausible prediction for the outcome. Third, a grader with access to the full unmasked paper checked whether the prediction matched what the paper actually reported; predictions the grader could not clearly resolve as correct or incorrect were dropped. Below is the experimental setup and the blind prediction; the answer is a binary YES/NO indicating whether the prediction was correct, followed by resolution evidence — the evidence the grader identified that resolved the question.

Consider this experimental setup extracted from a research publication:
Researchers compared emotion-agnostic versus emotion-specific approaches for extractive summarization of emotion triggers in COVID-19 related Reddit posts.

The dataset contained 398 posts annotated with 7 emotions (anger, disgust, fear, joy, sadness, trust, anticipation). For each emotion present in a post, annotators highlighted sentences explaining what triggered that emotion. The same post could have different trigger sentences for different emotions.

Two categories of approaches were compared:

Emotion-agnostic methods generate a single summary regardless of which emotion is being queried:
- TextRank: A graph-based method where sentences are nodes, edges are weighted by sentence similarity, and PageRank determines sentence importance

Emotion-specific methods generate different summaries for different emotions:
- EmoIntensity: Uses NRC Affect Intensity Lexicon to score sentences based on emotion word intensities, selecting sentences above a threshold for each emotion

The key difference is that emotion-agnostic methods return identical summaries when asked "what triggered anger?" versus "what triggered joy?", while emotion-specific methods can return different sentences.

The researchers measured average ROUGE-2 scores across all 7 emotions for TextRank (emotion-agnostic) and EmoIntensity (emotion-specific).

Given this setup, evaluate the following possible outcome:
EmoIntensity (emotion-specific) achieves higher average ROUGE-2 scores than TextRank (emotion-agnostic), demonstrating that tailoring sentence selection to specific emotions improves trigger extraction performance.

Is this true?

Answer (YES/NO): YES